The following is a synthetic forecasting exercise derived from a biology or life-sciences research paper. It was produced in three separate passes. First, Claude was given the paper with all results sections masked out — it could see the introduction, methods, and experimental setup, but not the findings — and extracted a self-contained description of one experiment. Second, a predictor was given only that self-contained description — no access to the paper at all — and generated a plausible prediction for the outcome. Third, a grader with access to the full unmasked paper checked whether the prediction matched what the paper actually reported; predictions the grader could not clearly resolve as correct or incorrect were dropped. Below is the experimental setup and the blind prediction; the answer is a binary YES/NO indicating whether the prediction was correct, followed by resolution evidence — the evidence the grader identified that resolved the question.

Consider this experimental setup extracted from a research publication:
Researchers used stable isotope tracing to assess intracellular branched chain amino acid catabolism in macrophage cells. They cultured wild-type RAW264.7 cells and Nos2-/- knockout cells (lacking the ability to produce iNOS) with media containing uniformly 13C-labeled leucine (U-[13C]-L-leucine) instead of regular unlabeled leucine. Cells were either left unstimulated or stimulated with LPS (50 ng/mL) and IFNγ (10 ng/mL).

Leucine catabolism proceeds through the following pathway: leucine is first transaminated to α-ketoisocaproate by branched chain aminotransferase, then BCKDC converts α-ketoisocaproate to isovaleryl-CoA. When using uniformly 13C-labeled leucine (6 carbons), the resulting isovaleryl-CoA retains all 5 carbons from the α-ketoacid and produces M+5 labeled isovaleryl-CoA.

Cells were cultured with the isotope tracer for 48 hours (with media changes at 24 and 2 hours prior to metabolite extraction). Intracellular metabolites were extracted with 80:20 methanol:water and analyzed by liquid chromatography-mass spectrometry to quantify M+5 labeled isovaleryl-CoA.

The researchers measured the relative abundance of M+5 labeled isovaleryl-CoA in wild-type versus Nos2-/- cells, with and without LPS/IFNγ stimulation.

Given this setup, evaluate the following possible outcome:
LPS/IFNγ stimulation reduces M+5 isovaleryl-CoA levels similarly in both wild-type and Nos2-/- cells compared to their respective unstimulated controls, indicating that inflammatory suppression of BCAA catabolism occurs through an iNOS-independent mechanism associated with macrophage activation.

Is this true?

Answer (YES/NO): NO